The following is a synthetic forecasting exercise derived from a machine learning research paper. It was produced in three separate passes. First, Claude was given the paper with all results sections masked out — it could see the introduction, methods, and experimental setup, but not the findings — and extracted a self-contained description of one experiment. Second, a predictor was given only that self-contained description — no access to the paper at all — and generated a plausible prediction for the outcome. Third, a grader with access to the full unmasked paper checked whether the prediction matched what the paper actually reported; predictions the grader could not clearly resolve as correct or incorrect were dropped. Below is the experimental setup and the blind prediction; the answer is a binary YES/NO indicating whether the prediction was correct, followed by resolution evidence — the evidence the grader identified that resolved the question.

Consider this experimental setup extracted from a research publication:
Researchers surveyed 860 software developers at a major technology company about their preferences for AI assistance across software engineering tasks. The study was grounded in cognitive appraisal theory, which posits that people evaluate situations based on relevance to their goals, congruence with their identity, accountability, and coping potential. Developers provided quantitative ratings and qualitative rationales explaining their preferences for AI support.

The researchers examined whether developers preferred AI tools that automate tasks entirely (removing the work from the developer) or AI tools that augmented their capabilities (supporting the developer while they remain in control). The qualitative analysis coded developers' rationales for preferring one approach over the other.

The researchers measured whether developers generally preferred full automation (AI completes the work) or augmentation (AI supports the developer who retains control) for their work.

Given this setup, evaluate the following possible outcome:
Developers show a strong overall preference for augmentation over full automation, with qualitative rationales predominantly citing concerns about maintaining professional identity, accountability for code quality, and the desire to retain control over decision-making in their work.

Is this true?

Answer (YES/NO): YES